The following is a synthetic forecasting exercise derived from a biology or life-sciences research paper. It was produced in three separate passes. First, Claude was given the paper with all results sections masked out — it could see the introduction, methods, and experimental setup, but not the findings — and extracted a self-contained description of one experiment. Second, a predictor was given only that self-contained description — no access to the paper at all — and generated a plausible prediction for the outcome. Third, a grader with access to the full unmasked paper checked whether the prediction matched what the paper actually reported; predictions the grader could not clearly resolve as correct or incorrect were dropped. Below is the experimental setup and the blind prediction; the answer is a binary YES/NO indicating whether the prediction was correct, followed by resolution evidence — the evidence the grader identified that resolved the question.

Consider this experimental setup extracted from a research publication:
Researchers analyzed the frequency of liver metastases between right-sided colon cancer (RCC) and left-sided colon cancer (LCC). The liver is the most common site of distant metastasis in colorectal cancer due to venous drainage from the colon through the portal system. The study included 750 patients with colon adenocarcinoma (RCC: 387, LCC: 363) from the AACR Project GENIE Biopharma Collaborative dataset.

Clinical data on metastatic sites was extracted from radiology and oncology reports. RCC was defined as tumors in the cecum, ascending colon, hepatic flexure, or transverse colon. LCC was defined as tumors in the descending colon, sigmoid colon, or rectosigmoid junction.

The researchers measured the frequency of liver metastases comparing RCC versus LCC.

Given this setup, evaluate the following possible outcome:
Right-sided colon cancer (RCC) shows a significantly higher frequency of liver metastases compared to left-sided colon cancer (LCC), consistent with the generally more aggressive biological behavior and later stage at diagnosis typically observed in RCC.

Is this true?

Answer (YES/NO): NO